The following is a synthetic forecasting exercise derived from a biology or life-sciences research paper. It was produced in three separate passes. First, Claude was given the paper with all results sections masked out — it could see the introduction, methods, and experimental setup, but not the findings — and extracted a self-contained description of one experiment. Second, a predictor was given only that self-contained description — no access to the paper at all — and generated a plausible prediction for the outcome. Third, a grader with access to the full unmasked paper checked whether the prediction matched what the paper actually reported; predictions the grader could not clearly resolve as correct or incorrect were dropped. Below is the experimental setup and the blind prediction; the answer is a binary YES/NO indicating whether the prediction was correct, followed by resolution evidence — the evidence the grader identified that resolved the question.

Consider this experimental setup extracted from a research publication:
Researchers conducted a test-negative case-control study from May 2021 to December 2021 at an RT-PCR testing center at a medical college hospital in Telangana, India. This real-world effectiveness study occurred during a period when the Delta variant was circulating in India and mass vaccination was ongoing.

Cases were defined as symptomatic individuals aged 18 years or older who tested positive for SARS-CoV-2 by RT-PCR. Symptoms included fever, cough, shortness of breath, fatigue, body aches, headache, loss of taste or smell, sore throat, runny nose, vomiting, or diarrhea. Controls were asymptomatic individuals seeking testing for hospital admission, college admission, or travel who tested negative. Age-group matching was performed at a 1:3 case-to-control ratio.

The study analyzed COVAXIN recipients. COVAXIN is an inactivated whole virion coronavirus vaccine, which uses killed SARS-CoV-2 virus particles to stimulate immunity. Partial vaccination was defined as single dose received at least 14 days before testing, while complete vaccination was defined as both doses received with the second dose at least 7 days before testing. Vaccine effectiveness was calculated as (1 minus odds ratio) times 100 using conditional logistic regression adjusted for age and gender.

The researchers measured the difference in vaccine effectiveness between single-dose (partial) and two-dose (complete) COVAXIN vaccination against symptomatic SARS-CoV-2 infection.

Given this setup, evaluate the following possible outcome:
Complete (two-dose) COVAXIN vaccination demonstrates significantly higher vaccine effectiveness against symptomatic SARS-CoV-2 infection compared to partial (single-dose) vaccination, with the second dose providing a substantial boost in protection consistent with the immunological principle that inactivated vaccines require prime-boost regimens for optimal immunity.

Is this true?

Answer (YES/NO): YES